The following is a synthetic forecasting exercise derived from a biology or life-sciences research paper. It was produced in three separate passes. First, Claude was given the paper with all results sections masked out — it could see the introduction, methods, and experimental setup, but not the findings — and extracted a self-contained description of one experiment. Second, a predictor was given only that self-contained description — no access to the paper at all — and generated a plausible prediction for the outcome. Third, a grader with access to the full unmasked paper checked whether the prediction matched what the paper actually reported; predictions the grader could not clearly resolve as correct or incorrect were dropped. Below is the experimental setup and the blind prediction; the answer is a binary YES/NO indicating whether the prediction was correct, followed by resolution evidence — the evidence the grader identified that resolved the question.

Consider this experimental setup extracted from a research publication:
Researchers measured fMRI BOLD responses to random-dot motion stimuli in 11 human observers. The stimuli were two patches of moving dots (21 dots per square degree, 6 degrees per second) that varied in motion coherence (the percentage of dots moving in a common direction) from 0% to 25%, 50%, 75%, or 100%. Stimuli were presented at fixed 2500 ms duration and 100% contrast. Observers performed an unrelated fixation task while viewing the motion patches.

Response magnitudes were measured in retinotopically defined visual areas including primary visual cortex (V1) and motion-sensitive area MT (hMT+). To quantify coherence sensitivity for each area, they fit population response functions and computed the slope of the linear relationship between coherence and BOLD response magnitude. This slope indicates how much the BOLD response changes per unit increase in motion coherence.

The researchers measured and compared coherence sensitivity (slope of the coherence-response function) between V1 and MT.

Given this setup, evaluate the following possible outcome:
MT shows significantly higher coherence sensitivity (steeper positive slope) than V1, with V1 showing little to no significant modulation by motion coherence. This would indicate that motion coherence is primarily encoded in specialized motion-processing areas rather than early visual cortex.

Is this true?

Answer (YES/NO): NO